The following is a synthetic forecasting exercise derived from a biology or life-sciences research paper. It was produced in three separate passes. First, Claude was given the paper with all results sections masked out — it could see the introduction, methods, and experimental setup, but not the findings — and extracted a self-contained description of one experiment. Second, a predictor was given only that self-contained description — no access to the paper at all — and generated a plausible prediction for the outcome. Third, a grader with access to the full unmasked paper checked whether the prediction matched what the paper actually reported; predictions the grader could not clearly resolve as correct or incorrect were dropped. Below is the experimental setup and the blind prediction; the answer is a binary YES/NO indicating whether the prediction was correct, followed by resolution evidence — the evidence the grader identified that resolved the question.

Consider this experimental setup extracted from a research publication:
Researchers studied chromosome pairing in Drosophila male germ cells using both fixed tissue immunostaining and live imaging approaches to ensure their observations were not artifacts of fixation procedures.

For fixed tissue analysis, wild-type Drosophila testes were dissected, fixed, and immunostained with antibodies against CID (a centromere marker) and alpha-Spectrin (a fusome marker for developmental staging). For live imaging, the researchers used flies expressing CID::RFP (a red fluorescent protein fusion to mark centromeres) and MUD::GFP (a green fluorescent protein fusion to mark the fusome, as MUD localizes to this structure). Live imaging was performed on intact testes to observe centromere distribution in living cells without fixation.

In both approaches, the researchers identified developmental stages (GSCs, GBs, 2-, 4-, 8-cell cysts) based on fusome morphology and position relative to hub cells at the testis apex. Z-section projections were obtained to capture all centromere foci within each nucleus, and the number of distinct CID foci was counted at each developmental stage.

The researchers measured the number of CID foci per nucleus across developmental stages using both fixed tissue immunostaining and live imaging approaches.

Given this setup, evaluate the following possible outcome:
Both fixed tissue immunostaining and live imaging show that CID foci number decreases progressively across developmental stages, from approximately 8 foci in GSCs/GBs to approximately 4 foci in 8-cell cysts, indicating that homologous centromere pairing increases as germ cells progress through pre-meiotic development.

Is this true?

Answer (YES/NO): NO